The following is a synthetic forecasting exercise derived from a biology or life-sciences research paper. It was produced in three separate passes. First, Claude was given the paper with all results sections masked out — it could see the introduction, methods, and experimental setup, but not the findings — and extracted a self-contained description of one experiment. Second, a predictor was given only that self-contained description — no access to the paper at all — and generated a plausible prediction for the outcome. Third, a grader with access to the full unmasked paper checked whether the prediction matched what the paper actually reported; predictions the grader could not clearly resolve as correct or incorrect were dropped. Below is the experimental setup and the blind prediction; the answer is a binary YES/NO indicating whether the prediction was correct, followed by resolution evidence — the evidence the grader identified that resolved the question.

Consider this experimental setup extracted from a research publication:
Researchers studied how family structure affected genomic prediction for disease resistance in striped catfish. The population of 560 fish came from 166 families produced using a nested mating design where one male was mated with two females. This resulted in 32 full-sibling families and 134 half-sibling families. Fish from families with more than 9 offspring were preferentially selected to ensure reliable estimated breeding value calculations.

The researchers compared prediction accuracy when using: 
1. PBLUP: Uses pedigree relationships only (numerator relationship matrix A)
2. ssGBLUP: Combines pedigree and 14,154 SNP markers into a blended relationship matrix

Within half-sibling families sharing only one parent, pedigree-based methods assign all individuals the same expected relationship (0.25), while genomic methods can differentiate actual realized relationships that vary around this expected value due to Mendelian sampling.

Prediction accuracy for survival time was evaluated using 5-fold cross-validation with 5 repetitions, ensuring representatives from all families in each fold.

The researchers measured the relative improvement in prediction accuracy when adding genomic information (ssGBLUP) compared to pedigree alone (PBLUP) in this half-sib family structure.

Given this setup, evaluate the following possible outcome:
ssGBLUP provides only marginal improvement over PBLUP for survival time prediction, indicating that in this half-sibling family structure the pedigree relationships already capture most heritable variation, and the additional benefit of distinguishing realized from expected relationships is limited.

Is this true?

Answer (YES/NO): NO